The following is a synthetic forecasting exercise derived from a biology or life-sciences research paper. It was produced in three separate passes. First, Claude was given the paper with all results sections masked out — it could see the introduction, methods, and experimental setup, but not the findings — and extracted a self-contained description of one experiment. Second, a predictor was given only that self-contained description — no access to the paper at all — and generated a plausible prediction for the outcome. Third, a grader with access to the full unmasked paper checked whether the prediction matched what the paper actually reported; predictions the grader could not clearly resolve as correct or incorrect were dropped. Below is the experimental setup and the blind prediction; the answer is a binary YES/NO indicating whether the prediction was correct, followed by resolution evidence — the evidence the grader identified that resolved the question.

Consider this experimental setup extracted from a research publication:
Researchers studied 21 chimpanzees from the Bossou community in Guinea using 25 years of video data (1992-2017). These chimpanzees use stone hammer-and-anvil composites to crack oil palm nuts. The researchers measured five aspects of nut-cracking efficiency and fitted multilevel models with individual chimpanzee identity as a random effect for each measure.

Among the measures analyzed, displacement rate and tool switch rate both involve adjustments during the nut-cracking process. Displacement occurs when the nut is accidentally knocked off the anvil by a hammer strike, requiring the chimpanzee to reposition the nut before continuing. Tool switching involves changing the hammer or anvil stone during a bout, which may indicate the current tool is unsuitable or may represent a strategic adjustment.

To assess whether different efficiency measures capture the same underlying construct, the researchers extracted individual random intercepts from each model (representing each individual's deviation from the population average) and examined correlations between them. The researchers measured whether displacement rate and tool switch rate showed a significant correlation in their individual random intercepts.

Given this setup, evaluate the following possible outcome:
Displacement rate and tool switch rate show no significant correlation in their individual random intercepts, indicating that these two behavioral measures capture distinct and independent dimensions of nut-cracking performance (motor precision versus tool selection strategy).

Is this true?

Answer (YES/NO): NO